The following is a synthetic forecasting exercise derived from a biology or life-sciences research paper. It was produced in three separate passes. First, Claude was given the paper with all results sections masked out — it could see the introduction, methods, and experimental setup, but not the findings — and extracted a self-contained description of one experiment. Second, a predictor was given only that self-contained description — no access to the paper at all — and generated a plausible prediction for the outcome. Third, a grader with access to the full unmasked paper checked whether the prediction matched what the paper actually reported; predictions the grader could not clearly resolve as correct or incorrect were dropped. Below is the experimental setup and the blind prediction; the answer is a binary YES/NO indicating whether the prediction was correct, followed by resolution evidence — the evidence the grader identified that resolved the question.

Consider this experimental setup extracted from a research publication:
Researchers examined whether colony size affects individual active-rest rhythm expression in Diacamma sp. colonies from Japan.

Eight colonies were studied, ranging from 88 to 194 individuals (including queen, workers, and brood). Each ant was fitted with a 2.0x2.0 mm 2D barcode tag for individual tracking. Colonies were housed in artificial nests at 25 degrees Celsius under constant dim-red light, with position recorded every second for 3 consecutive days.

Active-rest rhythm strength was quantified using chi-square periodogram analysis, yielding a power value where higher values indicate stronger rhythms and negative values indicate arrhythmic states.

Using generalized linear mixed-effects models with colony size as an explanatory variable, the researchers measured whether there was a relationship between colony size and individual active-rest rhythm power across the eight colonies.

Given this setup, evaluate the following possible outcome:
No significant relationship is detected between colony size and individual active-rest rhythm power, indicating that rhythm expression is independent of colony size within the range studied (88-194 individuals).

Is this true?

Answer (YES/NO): YES